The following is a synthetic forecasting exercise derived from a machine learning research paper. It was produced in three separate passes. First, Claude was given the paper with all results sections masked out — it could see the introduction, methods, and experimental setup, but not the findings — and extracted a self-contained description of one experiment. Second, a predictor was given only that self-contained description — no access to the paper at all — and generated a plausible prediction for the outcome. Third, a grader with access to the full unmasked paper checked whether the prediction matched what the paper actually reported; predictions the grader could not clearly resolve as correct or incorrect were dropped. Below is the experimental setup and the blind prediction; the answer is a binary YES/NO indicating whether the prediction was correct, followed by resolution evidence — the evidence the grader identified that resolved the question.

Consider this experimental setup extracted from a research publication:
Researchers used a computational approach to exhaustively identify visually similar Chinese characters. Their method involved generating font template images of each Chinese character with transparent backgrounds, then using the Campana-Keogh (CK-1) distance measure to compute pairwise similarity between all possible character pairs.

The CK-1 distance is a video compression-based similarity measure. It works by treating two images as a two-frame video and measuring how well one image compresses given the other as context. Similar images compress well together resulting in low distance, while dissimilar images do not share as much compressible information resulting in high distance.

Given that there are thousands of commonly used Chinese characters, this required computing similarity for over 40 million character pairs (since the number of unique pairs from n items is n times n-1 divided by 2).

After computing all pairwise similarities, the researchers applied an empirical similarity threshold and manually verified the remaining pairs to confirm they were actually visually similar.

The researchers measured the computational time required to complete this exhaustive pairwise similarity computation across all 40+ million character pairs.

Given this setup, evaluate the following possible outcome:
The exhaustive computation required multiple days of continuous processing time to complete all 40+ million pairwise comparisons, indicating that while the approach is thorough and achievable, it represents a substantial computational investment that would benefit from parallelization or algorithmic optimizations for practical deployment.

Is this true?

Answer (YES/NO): NO